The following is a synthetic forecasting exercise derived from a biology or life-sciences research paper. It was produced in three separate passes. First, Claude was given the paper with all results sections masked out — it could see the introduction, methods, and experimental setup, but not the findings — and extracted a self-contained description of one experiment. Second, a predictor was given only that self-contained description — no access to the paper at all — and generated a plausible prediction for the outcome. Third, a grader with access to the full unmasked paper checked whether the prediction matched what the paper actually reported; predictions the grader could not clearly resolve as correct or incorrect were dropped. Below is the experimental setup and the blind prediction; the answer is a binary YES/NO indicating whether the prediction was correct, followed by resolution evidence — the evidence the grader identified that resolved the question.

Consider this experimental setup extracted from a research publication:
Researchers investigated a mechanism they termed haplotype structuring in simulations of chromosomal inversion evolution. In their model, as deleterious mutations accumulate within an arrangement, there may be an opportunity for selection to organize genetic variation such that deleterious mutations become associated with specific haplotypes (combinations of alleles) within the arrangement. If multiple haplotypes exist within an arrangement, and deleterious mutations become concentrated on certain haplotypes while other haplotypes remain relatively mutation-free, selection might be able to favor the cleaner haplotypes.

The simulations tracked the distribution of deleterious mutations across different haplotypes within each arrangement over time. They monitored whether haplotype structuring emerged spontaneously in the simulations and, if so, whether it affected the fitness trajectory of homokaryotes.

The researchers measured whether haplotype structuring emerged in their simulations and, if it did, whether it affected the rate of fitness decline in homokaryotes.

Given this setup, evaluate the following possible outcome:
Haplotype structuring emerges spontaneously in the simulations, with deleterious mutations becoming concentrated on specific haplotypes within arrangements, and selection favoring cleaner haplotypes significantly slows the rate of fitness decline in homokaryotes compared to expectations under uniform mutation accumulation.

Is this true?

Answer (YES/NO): NO